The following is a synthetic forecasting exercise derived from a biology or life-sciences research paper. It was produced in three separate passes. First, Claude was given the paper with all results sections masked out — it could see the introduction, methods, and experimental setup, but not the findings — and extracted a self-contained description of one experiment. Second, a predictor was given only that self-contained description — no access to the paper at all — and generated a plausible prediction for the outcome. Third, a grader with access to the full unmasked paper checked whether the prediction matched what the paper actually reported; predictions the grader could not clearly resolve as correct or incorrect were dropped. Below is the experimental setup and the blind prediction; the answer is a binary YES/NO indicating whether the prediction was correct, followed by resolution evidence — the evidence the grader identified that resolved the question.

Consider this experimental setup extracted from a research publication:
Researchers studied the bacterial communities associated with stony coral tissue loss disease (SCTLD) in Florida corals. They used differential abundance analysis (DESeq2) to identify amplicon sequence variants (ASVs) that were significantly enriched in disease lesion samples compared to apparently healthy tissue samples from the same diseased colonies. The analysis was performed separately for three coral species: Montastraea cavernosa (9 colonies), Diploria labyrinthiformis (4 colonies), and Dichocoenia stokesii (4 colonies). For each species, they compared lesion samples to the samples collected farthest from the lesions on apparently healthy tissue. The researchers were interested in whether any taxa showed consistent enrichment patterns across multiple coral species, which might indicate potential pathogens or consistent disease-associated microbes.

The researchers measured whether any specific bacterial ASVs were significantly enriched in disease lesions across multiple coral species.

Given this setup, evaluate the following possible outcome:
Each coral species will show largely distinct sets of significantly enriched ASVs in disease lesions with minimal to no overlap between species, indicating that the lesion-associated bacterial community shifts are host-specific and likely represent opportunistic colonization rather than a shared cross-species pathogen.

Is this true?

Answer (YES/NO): NO